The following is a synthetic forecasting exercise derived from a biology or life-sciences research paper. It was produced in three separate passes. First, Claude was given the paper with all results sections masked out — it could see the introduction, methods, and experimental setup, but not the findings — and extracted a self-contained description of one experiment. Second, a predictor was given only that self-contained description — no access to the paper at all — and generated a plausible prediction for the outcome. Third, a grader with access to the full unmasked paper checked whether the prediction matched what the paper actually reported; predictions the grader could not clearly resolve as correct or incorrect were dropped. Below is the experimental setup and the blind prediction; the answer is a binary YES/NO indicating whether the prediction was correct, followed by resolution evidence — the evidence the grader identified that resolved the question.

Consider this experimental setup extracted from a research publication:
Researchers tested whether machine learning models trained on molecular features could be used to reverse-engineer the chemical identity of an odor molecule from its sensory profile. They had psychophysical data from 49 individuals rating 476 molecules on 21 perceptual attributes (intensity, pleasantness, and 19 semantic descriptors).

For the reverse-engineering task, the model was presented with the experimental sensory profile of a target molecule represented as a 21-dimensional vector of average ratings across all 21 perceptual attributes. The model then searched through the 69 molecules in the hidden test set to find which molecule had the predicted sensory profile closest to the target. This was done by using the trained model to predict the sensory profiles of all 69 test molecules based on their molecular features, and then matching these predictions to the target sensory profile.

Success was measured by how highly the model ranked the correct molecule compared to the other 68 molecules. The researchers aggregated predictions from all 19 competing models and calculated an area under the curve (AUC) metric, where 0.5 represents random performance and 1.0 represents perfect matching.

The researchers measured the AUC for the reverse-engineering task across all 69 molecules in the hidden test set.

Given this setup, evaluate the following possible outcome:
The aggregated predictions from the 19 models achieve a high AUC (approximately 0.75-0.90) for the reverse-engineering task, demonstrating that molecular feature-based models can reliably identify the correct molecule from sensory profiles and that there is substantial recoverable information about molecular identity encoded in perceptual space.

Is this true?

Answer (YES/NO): YES